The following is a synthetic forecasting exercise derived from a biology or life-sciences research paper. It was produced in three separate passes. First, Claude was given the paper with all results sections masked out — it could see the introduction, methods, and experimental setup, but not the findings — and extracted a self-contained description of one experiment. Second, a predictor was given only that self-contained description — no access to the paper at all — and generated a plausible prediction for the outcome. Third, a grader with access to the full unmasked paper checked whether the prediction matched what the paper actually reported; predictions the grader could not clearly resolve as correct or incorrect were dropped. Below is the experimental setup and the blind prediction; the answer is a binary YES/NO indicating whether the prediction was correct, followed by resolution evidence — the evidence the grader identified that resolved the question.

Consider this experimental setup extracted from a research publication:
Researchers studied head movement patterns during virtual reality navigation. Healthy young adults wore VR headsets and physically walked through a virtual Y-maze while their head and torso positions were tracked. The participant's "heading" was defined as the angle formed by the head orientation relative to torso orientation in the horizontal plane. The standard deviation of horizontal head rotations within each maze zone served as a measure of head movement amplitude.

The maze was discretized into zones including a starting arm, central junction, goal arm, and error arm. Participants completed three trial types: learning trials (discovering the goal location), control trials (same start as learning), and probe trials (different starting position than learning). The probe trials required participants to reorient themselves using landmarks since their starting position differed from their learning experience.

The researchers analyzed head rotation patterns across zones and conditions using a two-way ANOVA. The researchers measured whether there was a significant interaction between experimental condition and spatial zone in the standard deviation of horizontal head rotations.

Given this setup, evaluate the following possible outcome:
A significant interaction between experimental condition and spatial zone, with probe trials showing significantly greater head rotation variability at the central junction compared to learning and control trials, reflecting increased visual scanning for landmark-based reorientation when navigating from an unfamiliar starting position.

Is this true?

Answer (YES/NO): NO